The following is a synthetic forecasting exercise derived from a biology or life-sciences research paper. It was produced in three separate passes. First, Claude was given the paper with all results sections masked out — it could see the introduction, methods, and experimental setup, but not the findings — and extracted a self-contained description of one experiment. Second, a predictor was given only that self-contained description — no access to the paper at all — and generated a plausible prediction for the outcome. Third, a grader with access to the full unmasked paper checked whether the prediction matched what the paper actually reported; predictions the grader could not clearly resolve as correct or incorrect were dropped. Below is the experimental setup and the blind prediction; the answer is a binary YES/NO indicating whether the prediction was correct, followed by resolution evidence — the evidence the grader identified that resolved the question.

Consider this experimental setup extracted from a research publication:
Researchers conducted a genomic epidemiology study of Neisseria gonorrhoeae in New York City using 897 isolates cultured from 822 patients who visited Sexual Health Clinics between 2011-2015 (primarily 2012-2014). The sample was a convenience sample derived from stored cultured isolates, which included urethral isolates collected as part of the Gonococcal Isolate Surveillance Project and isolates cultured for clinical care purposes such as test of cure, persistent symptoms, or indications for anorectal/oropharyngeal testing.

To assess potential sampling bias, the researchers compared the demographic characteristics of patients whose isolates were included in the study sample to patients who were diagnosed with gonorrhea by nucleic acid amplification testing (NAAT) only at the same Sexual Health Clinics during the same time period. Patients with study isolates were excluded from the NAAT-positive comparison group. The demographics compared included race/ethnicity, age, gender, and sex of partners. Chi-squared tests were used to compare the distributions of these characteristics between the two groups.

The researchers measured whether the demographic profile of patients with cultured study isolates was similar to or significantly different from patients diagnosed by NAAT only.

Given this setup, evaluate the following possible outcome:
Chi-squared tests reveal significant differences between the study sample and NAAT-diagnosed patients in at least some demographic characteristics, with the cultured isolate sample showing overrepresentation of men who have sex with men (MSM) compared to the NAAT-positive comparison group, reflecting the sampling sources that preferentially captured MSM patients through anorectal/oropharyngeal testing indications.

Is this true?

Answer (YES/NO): YES